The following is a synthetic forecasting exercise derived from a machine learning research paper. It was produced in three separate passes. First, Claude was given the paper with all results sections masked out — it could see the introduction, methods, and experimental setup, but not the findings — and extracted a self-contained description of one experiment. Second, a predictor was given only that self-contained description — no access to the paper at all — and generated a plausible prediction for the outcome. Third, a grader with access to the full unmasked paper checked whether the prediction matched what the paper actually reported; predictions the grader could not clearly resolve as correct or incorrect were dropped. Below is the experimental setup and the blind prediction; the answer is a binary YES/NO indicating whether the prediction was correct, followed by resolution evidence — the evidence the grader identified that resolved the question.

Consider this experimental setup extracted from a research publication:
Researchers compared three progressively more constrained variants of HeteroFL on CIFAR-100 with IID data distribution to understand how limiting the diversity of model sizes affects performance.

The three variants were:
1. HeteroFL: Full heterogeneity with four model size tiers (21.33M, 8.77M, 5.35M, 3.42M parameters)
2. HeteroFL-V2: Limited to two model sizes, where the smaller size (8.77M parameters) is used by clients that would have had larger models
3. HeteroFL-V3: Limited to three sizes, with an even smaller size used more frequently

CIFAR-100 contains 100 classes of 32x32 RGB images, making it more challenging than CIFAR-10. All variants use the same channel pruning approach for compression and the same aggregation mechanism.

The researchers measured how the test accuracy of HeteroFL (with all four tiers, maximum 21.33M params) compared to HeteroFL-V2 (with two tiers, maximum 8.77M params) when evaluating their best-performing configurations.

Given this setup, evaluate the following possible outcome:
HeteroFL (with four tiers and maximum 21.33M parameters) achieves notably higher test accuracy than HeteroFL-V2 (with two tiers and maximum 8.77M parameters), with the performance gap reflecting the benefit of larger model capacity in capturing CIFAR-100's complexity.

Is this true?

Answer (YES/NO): NO